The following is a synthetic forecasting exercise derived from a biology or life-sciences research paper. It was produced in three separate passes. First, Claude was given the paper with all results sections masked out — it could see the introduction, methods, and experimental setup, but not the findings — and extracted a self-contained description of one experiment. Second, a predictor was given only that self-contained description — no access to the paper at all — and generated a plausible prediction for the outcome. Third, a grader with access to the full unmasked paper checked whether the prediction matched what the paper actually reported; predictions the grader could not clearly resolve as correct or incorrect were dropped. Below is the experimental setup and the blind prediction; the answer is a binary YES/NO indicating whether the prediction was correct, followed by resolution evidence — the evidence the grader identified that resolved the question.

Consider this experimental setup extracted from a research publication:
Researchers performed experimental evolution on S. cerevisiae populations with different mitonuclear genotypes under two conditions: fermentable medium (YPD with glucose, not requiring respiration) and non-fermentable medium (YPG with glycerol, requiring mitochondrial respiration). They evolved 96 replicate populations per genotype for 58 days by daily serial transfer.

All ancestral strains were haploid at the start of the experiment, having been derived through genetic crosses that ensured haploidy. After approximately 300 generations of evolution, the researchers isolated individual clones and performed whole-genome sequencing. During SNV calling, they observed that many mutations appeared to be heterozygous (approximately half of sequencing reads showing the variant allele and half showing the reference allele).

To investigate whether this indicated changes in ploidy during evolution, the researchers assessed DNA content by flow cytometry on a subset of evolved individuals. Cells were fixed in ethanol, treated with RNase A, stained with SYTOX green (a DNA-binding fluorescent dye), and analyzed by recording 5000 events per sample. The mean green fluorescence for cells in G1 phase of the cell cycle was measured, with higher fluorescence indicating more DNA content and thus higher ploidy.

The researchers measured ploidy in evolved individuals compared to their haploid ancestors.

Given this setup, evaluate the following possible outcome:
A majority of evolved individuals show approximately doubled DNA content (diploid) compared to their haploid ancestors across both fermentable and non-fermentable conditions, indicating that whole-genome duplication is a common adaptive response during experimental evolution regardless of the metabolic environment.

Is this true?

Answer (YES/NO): NO